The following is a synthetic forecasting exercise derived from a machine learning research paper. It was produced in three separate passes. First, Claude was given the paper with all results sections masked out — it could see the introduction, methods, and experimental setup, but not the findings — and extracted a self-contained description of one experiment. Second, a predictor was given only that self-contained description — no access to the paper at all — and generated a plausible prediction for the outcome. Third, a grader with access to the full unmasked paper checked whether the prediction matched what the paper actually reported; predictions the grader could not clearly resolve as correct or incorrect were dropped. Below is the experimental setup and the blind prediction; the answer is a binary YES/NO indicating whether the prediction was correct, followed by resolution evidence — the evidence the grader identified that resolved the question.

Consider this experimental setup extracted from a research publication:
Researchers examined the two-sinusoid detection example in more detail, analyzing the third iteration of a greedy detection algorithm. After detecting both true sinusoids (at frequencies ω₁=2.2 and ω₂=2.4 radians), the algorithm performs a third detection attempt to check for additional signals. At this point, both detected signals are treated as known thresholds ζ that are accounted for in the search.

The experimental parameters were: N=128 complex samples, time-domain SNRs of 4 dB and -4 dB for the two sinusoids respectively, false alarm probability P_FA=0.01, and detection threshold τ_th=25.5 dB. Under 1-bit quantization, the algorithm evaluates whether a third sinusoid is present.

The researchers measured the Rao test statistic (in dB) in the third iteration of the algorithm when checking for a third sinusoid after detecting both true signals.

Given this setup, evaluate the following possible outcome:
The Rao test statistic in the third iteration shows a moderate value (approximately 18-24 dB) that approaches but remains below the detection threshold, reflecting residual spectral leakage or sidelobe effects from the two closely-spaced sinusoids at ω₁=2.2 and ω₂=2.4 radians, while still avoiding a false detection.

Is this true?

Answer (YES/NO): YES